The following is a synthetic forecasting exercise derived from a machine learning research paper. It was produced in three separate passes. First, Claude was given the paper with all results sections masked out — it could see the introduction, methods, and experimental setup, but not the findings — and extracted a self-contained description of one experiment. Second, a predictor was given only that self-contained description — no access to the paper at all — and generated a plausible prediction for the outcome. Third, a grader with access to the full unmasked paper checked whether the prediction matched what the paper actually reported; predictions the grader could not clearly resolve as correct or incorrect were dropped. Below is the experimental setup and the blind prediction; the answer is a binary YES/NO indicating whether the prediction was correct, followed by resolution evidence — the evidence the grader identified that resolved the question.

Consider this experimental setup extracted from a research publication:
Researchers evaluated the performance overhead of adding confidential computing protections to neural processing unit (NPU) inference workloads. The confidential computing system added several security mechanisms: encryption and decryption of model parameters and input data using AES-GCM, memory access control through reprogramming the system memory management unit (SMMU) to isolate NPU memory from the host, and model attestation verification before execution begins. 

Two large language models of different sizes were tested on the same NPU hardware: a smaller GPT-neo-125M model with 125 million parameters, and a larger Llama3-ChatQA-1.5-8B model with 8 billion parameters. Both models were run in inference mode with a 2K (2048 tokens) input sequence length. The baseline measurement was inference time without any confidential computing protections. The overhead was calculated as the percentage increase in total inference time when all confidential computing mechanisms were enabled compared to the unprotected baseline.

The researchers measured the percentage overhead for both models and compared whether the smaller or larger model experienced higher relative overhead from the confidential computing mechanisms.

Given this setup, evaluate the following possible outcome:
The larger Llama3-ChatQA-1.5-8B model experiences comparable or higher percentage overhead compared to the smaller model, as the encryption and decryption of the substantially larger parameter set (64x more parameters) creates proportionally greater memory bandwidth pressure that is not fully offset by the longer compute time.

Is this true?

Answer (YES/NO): NO